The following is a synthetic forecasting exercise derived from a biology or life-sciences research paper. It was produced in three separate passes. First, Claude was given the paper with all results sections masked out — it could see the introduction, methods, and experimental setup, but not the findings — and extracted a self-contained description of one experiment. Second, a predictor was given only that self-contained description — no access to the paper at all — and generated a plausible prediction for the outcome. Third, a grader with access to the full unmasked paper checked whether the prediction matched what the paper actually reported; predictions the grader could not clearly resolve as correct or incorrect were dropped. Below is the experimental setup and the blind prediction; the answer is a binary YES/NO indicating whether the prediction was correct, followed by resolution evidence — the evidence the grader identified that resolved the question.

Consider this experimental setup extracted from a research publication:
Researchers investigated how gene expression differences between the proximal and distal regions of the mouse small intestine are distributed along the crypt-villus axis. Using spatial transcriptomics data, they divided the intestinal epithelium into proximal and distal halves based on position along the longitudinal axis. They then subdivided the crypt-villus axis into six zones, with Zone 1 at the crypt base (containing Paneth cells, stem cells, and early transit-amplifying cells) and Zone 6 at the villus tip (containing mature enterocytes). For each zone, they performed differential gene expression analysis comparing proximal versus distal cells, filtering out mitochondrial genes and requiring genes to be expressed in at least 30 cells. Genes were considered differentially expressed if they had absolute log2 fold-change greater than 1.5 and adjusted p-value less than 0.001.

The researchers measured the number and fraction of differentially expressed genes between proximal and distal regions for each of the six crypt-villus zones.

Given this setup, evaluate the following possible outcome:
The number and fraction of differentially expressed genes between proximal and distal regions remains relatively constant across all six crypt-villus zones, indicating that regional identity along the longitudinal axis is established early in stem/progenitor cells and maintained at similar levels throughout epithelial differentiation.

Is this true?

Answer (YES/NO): NO